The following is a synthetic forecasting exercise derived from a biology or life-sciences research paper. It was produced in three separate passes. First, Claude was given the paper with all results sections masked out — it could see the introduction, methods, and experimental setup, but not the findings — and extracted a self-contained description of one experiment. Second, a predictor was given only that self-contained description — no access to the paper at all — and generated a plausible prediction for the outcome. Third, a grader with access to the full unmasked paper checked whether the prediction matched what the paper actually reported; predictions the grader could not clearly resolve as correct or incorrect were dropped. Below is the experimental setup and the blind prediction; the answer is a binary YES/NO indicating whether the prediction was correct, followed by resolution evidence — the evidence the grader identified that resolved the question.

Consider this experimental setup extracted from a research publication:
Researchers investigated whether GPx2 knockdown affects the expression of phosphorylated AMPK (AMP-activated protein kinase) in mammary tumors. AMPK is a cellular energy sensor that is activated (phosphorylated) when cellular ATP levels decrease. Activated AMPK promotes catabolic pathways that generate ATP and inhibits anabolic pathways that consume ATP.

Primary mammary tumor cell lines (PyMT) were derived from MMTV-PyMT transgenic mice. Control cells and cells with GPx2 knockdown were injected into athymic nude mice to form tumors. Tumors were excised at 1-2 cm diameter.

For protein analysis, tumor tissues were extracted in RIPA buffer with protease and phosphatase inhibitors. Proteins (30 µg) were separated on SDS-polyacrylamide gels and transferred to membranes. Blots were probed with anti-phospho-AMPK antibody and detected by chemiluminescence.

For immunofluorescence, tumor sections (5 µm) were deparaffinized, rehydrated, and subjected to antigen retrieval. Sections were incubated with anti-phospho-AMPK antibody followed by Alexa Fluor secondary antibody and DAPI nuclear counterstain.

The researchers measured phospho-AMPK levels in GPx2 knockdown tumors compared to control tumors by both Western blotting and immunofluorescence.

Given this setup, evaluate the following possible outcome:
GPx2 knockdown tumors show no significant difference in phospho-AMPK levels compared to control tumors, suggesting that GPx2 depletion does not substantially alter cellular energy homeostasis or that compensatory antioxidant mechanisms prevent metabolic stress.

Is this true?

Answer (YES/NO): NO